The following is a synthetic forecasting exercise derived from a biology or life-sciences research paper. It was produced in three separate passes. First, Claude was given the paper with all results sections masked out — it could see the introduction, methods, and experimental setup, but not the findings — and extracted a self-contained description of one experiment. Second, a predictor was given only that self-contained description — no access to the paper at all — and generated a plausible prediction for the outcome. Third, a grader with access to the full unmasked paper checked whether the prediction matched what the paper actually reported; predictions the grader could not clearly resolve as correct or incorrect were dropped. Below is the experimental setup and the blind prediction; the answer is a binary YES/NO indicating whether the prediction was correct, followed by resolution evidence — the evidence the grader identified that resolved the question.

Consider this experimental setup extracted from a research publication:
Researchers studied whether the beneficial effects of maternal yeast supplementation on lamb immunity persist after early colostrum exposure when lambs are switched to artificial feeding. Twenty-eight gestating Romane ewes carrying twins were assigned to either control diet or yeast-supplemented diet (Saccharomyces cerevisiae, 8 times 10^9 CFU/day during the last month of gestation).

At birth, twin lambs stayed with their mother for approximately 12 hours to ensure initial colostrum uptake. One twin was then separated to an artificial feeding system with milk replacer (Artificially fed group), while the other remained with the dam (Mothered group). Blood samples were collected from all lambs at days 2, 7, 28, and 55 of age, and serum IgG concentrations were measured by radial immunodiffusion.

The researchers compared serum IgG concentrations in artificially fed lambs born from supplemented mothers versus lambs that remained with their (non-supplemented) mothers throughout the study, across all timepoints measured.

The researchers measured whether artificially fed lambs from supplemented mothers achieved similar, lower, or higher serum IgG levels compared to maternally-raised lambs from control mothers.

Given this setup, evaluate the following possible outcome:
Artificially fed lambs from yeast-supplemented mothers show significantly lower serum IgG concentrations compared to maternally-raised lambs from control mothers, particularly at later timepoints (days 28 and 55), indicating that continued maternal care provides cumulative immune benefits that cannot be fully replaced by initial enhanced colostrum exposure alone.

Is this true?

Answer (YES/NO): NO